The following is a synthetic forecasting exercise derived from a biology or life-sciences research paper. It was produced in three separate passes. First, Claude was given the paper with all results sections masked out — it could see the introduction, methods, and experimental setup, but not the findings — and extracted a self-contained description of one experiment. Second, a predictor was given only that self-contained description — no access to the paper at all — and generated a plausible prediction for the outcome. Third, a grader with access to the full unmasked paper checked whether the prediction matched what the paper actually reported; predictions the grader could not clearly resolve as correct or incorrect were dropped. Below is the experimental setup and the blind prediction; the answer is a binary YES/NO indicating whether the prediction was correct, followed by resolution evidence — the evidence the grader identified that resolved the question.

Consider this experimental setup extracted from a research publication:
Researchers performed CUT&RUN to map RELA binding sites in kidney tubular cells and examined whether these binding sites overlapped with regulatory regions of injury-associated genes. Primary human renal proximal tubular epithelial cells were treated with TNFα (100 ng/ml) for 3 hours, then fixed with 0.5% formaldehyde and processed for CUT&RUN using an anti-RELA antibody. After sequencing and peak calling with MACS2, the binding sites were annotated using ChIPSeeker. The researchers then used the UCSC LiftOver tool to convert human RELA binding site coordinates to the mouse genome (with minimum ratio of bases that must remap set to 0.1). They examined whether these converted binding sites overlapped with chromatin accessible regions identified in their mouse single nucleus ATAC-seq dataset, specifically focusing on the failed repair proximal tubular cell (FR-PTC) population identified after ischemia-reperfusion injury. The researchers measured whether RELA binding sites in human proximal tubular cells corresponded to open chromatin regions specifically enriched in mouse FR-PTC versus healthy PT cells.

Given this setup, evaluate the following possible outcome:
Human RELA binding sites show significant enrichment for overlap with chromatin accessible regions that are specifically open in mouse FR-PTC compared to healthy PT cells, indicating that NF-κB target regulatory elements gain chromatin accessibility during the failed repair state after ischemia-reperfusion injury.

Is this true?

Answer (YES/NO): YES